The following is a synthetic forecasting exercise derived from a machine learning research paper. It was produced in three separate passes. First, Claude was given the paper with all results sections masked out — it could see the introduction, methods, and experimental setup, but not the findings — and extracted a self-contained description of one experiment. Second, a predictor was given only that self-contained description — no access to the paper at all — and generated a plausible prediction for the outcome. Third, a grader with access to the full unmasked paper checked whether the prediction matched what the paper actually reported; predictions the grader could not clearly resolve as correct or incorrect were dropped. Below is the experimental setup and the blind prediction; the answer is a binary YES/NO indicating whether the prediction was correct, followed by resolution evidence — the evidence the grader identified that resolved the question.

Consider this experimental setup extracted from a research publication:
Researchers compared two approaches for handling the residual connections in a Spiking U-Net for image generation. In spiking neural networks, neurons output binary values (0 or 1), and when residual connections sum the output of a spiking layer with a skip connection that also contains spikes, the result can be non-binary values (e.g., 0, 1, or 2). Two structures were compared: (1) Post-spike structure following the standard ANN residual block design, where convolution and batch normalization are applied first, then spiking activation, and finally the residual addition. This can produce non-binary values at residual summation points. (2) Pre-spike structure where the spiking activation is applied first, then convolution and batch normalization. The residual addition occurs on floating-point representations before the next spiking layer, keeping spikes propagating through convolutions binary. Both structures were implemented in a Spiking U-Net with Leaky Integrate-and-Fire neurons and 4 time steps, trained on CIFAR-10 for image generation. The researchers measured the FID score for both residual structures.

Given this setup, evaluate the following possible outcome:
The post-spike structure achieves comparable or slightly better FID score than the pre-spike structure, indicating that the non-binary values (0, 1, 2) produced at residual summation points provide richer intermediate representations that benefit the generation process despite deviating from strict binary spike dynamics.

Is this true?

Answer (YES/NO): NO